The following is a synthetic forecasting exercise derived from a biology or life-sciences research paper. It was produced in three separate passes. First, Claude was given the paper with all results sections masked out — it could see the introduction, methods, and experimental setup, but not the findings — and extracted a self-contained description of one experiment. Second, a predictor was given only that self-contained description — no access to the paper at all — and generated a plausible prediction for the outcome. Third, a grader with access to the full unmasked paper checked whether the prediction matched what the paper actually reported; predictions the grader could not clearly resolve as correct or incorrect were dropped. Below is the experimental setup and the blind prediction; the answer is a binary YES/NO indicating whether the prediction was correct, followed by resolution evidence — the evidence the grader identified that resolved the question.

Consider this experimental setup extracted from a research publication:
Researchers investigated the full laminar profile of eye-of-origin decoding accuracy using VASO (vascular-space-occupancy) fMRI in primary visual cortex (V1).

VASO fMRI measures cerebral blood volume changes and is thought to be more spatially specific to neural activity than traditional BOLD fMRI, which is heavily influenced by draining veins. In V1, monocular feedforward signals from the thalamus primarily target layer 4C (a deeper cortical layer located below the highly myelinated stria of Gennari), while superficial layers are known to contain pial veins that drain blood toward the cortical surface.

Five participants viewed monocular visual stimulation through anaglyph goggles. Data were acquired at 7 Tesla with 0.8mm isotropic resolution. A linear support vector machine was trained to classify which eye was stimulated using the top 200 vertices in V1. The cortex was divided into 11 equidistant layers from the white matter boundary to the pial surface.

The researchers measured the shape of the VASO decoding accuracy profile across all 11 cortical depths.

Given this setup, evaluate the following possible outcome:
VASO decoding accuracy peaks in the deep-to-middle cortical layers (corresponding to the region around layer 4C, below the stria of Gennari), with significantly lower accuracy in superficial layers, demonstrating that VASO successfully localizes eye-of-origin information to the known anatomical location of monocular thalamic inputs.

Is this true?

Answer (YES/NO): NO